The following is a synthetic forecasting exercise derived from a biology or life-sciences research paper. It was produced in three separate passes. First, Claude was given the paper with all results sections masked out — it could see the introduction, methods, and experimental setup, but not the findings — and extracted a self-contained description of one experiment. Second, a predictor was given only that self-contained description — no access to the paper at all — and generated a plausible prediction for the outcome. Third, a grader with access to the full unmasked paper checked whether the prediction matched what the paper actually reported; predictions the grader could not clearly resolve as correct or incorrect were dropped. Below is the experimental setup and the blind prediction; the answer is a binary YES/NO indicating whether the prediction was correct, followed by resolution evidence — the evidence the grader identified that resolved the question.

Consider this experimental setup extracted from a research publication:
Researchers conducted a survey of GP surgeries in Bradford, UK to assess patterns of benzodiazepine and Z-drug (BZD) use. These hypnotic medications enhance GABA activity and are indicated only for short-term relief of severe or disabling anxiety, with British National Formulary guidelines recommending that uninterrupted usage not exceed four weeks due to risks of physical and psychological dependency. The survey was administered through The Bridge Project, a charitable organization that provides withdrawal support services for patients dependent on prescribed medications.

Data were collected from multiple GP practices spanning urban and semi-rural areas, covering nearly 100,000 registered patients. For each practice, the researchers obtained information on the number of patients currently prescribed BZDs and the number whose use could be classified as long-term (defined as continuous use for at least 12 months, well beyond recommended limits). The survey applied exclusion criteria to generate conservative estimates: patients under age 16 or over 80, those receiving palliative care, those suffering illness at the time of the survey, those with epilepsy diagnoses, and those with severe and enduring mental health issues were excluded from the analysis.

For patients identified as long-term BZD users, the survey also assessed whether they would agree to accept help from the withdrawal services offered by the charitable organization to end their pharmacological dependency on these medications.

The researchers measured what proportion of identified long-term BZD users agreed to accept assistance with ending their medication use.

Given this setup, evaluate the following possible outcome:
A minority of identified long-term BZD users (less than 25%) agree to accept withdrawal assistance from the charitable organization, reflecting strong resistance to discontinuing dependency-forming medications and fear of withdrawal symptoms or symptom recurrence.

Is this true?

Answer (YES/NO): NO